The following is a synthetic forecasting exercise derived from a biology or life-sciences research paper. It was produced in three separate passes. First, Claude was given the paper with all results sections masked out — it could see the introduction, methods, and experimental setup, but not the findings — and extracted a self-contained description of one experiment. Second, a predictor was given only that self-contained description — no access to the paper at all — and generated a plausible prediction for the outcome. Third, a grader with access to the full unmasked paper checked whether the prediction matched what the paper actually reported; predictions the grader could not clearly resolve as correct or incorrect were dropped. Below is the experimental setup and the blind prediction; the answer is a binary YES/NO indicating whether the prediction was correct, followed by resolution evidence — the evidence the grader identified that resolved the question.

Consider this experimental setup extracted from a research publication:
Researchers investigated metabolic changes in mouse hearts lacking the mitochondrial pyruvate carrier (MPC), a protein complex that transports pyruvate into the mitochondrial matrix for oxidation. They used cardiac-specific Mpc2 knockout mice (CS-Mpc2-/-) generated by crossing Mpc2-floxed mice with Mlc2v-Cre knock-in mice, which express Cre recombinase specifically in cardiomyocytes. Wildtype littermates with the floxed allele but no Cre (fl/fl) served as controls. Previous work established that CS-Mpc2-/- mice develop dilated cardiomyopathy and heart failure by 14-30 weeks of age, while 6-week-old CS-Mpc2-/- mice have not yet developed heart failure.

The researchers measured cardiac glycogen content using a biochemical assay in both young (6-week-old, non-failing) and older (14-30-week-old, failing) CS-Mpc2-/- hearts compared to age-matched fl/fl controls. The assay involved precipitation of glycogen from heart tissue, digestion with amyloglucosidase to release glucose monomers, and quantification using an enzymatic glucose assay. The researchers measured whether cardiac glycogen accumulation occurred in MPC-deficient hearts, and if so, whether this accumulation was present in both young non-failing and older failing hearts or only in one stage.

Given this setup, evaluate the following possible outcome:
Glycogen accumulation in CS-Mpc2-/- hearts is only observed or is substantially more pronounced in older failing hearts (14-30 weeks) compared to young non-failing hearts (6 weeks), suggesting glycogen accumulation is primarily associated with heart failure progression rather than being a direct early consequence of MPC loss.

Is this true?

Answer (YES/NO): YES